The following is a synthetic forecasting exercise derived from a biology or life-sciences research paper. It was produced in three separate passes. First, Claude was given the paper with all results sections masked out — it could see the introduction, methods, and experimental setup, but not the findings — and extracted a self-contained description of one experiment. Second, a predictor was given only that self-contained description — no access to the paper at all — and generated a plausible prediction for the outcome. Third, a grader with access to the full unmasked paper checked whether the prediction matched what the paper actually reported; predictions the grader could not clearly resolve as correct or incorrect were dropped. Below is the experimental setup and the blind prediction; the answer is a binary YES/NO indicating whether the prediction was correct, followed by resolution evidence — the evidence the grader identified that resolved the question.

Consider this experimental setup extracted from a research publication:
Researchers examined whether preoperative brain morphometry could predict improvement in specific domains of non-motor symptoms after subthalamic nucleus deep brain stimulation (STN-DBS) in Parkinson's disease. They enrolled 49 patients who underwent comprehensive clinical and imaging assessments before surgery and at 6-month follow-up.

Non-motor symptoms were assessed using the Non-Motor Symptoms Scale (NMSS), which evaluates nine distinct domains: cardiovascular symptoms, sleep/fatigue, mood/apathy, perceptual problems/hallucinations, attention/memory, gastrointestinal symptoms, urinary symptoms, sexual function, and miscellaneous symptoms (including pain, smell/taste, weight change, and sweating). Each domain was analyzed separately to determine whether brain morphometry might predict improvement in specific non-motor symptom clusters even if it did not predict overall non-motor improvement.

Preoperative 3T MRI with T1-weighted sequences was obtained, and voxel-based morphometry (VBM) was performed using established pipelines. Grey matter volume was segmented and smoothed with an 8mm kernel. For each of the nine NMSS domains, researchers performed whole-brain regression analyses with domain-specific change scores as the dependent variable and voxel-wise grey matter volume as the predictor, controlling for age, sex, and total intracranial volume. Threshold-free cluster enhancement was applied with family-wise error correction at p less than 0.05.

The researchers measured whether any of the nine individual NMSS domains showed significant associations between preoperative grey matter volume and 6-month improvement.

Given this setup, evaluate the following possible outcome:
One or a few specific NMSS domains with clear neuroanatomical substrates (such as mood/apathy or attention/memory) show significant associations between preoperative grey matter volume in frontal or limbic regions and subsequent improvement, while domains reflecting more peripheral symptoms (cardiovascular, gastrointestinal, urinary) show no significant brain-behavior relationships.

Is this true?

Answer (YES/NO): NO